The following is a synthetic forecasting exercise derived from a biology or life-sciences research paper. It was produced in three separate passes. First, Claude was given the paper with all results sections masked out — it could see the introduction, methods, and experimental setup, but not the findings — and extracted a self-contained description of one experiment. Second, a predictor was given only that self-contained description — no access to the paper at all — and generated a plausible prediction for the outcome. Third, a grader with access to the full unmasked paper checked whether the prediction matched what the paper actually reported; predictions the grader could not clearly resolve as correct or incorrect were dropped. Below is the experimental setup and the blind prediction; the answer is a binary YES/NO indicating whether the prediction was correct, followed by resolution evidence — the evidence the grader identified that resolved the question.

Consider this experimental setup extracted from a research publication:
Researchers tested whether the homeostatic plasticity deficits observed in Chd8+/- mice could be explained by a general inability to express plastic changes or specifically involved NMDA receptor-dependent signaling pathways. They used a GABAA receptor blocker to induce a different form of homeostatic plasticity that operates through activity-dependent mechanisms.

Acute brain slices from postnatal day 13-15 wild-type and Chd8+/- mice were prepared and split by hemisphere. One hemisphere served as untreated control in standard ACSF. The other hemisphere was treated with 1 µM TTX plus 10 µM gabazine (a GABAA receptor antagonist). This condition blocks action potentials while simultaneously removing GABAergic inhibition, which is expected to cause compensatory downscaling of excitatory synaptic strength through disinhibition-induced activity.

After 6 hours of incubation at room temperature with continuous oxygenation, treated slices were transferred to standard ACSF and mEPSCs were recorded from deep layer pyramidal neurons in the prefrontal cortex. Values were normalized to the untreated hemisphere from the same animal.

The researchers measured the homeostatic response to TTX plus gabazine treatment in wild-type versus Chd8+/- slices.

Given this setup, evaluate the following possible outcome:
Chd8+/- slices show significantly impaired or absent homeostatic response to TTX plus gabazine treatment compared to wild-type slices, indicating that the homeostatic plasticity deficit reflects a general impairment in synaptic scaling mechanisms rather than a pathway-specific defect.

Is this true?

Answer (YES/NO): NO